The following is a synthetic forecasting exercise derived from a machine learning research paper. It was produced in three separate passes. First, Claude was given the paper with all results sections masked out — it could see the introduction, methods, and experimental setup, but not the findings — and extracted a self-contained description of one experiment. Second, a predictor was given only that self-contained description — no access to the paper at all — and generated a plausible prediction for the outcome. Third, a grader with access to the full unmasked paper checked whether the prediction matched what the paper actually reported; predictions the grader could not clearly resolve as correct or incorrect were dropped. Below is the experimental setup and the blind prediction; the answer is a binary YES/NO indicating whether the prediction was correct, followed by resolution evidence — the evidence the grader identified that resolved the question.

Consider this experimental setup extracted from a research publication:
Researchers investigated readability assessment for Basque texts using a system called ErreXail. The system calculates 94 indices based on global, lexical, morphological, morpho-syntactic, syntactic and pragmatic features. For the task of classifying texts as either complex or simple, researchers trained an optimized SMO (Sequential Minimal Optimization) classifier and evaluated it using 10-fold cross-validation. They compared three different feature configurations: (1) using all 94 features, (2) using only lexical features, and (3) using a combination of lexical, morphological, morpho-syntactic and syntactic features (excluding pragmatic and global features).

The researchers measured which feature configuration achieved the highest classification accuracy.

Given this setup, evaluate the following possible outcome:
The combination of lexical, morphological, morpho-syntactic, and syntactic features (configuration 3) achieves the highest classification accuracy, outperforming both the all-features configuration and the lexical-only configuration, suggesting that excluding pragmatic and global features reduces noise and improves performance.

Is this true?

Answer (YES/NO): YES